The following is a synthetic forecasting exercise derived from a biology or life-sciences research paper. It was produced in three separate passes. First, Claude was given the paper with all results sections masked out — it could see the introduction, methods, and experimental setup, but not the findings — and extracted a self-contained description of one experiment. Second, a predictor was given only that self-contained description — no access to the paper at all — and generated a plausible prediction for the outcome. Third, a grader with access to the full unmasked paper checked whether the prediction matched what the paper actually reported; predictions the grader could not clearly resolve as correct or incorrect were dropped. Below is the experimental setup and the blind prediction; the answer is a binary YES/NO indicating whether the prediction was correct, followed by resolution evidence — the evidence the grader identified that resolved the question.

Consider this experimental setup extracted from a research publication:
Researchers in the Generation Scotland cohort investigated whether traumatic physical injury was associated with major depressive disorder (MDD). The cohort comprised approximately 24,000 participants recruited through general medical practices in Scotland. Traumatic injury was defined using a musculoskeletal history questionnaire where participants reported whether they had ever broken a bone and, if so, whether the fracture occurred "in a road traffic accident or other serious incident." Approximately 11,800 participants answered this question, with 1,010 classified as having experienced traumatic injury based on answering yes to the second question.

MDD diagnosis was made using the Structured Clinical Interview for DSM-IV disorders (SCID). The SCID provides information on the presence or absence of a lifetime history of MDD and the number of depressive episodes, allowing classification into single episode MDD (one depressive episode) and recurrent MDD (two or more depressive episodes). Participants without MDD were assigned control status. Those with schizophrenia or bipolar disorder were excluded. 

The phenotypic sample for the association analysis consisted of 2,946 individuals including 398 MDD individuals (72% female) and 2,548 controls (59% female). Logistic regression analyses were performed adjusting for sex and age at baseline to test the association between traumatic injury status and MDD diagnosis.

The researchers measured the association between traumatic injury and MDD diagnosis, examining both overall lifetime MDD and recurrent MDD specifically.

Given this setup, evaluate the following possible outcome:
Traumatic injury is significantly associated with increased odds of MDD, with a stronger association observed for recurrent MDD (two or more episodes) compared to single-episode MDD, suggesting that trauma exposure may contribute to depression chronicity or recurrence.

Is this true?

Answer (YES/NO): YES